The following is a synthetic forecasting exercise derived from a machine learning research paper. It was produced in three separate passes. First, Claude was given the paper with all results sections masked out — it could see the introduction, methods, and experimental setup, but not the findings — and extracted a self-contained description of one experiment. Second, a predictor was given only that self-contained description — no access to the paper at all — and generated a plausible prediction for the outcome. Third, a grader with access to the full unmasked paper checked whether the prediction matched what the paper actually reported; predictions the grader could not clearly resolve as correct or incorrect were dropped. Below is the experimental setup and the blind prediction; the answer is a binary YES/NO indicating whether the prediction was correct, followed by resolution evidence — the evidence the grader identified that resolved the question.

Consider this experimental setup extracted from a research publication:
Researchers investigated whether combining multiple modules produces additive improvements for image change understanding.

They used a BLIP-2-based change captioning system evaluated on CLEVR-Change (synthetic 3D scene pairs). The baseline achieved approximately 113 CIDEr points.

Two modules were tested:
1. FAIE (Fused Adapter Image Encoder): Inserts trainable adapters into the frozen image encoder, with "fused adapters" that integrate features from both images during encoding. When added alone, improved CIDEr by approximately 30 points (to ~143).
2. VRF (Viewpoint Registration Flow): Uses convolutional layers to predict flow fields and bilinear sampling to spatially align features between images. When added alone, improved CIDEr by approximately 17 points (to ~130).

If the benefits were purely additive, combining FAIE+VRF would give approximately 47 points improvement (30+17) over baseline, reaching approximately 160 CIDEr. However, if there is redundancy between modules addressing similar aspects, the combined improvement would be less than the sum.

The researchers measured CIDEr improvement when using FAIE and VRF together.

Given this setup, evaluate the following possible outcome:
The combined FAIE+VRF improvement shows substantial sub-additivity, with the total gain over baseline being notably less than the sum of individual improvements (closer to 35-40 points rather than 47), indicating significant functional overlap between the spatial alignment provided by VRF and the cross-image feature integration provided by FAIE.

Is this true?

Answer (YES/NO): YES